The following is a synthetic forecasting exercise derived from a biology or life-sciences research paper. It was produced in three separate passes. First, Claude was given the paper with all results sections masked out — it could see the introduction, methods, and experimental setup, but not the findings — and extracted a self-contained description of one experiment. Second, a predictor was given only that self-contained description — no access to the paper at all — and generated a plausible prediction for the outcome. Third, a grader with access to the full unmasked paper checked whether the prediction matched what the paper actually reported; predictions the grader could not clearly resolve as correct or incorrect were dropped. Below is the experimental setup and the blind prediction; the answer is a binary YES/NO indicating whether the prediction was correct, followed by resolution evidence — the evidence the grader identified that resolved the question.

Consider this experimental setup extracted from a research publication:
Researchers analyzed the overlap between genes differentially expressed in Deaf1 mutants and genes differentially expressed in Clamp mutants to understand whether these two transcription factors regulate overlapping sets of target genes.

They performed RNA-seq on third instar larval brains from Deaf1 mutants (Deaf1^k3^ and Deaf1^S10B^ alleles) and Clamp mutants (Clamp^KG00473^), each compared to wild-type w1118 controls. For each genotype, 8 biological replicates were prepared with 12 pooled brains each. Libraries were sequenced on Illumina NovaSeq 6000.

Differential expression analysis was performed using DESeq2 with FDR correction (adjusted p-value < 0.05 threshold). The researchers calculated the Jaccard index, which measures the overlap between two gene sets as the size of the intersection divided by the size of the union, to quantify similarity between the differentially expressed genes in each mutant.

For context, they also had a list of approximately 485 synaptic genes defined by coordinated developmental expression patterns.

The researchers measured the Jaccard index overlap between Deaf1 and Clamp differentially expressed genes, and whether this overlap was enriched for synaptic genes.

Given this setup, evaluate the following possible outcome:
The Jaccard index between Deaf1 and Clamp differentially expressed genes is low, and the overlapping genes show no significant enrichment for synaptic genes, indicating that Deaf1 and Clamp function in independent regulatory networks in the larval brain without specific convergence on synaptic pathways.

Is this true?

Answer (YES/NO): NO